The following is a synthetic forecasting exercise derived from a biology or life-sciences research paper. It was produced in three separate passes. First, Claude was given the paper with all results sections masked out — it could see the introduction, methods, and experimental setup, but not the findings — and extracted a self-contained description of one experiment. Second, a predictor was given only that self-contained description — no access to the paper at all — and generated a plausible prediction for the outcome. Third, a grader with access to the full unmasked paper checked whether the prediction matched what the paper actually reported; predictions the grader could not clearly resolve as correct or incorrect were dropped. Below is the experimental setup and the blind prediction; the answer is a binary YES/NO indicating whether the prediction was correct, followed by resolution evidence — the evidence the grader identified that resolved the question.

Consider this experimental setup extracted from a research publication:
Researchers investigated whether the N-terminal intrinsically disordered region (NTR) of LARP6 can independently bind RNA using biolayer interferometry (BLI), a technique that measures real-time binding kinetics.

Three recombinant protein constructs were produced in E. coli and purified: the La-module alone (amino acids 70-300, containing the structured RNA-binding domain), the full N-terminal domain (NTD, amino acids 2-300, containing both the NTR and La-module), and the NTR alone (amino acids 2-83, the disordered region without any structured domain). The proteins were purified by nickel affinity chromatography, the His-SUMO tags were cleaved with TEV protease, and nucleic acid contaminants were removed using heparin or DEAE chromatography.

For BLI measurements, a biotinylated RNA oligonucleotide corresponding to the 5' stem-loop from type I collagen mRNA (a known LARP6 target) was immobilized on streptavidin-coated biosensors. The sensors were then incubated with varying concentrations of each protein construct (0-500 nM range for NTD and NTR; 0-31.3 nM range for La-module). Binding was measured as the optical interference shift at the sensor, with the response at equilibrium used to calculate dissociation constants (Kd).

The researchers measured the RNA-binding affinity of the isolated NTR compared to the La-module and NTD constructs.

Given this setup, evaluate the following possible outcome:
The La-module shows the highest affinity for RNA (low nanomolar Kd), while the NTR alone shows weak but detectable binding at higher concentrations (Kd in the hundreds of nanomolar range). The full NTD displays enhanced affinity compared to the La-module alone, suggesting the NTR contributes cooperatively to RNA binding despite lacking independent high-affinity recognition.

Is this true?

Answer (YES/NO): NO